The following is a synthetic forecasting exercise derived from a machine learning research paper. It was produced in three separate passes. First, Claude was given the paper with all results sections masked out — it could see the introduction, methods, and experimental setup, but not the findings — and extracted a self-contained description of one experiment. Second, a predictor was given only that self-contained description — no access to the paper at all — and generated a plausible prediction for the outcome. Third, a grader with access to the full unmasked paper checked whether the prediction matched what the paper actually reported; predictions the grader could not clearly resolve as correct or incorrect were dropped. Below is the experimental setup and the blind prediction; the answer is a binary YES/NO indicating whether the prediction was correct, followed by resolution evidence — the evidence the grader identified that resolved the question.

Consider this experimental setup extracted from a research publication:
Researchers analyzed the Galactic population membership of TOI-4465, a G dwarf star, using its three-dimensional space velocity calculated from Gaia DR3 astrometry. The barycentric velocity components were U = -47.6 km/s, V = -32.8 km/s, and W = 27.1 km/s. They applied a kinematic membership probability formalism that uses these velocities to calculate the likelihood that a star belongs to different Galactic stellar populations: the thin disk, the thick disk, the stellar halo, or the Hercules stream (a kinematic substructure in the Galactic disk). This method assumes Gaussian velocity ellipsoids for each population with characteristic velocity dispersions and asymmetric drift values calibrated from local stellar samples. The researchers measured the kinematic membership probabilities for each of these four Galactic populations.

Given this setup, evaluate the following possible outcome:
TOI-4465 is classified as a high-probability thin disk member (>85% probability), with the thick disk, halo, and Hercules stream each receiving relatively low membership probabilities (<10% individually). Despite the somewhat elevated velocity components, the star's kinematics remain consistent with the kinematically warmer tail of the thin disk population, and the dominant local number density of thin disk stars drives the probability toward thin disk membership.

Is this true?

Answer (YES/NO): YES